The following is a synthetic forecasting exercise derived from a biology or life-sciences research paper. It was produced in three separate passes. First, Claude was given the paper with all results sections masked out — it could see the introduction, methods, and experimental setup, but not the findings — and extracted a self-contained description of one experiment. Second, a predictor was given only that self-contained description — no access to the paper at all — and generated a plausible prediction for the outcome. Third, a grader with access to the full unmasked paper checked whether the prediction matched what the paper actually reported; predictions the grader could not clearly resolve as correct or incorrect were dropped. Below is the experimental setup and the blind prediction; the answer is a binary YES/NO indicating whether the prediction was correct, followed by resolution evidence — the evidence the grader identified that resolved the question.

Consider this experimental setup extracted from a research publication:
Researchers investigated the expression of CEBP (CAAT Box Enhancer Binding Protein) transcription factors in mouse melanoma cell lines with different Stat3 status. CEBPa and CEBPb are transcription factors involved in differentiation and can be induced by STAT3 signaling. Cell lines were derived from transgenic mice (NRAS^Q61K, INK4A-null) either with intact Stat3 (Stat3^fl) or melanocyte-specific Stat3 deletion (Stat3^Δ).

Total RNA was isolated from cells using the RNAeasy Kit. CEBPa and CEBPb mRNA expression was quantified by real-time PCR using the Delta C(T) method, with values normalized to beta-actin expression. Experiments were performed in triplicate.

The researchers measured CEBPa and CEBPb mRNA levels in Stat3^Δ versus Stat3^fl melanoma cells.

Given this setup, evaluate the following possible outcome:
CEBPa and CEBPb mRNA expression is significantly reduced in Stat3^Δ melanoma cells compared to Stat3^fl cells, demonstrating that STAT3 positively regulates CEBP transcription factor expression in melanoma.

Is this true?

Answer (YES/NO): YES